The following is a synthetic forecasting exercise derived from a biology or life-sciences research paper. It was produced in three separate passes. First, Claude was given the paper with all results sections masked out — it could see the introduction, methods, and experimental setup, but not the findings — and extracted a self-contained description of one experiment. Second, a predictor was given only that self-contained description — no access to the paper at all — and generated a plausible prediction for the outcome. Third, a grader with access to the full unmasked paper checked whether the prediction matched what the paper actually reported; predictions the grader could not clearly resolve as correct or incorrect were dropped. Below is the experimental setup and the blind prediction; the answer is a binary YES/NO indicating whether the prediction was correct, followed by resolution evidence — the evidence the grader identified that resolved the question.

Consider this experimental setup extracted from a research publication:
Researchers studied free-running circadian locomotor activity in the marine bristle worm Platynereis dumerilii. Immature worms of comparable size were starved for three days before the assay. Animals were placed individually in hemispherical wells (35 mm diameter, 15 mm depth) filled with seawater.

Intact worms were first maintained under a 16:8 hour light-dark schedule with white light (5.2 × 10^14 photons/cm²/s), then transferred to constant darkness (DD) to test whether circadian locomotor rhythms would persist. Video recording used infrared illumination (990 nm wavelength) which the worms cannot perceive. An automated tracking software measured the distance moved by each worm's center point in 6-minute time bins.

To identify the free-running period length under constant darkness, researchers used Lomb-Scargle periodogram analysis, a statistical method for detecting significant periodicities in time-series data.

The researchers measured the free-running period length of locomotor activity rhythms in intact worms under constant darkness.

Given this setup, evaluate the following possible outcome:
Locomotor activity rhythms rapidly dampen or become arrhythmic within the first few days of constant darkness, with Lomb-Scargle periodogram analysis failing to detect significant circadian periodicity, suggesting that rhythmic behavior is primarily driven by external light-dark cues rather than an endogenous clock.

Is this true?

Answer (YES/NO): NO